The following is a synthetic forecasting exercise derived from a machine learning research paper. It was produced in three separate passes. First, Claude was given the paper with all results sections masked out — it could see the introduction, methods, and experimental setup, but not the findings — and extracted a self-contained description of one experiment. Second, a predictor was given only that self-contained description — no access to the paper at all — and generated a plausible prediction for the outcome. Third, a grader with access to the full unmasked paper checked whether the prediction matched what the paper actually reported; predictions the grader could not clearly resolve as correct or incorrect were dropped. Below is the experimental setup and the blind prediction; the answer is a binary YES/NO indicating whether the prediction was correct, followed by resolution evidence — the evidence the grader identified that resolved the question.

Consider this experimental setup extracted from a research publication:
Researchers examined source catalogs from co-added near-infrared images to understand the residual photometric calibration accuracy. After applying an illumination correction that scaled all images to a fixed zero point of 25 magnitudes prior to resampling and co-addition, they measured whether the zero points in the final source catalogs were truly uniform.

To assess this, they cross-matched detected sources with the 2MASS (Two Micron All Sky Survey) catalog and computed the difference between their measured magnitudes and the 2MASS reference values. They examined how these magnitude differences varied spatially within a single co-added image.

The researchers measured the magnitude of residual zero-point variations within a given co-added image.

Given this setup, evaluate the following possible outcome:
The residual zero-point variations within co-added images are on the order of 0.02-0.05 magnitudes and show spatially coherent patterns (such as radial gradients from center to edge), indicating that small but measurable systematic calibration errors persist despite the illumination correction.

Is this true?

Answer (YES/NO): NO